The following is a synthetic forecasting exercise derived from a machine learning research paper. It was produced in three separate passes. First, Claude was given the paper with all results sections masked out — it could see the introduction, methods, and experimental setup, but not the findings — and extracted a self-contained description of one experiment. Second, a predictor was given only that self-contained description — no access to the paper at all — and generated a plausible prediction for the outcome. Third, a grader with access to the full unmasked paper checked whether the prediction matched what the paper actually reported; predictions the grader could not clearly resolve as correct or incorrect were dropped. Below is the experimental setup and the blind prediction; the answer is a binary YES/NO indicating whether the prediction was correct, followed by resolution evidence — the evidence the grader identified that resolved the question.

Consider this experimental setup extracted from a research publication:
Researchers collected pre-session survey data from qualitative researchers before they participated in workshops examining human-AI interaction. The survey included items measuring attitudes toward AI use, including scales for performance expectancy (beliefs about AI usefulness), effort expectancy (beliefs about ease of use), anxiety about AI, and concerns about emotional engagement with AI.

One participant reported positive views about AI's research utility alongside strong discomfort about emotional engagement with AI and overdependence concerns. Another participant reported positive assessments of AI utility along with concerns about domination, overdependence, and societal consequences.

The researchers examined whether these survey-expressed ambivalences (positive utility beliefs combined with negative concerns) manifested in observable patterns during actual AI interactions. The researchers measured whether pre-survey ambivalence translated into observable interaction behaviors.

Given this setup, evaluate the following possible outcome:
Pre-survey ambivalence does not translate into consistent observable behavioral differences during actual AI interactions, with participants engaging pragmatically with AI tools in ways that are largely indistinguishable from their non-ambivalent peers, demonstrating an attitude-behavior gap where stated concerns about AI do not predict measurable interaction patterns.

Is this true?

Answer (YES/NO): NO